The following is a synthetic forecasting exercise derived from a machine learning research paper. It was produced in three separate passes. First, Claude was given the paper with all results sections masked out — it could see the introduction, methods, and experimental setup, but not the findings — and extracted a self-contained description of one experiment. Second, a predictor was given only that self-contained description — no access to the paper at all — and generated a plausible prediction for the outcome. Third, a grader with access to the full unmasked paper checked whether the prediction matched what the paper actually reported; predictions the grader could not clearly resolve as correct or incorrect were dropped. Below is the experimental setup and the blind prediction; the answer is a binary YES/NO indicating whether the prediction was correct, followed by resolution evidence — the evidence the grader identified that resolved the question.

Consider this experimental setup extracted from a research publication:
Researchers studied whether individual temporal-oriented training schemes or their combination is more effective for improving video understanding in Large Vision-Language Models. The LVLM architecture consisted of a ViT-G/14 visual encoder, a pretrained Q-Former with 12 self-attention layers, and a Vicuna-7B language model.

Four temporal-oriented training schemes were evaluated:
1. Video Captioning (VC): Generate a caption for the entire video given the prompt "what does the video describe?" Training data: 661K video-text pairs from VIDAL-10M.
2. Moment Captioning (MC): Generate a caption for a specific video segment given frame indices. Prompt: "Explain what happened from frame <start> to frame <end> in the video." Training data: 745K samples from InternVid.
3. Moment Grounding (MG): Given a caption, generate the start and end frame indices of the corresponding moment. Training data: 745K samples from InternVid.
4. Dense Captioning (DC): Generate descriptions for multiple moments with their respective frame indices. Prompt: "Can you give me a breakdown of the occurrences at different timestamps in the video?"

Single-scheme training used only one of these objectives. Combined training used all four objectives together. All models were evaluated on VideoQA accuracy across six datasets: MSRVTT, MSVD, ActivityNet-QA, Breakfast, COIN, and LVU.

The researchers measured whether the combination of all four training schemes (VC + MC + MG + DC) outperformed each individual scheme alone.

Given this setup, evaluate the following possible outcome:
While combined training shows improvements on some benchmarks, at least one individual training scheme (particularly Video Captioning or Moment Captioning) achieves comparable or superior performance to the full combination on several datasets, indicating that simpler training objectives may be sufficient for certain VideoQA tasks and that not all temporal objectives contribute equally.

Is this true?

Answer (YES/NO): NO